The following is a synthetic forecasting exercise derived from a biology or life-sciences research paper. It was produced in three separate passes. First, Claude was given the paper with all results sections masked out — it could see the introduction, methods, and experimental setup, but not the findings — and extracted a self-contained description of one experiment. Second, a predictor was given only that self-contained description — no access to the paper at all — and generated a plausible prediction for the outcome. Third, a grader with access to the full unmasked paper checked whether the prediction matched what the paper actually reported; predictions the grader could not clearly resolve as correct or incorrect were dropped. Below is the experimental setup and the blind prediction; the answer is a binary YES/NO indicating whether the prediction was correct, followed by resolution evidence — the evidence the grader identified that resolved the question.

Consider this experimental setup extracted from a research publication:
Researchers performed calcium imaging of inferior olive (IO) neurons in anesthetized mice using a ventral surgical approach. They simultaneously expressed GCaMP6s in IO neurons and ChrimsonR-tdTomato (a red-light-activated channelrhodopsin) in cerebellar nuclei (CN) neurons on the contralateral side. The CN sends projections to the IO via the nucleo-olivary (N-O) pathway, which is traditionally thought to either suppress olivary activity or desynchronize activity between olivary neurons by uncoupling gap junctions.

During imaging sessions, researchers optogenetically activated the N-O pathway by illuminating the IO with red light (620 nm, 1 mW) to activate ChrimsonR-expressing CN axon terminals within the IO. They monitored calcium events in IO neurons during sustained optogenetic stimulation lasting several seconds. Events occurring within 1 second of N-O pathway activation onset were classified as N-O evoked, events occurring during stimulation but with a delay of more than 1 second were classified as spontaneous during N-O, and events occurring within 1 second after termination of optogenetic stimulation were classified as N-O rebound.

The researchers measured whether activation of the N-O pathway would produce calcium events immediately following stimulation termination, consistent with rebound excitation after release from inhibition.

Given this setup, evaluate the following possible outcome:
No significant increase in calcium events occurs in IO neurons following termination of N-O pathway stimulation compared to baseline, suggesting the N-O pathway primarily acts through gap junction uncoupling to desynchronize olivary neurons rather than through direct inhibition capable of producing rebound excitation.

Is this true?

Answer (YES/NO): YES